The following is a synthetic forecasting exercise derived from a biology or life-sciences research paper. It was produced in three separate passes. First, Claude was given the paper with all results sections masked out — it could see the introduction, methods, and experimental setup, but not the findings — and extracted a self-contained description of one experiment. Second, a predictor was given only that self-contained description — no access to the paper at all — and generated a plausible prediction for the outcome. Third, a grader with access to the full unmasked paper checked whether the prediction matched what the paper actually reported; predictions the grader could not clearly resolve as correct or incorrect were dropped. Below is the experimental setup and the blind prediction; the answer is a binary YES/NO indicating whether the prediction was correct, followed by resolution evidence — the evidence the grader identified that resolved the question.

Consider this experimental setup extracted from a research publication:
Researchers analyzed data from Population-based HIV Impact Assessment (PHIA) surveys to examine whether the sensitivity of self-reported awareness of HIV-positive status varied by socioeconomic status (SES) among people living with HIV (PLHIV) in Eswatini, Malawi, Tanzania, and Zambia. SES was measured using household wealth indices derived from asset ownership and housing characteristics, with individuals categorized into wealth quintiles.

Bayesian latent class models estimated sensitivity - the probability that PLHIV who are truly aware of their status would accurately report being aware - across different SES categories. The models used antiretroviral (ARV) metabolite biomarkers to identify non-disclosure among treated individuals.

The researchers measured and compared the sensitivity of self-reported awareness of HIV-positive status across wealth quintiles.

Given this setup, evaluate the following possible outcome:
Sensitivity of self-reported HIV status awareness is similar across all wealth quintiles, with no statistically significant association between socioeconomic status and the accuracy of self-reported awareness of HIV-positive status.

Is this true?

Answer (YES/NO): YES